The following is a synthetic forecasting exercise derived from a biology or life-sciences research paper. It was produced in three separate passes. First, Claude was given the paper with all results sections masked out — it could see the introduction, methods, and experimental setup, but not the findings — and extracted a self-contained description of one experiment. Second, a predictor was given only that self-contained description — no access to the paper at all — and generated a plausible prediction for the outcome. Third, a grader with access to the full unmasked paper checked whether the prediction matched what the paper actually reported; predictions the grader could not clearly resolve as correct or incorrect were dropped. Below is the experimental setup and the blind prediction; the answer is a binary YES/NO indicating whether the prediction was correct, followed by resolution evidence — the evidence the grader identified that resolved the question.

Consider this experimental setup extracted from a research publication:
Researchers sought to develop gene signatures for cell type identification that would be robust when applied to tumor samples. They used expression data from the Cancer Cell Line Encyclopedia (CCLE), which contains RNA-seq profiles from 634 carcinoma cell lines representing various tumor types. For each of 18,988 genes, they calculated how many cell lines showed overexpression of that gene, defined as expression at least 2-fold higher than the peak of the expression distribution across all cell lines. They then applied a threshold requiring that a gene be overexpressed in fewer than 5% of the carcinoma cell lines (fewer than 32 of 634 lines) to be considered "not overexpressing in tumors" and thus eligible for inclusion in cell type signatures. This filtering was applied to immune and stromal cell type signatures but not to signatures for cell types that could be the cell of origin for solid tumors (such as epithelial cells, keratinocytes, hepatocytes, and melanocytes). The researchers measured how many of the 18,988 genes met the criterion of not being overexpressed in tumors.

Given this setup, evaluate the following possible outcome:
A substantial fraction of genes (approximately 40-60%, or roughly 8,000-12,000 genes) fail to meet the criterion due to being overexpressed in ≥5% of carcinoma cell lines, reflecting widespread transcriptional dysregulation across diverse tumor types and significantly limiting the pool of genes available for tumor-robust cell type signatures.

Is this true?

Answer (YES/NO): YES